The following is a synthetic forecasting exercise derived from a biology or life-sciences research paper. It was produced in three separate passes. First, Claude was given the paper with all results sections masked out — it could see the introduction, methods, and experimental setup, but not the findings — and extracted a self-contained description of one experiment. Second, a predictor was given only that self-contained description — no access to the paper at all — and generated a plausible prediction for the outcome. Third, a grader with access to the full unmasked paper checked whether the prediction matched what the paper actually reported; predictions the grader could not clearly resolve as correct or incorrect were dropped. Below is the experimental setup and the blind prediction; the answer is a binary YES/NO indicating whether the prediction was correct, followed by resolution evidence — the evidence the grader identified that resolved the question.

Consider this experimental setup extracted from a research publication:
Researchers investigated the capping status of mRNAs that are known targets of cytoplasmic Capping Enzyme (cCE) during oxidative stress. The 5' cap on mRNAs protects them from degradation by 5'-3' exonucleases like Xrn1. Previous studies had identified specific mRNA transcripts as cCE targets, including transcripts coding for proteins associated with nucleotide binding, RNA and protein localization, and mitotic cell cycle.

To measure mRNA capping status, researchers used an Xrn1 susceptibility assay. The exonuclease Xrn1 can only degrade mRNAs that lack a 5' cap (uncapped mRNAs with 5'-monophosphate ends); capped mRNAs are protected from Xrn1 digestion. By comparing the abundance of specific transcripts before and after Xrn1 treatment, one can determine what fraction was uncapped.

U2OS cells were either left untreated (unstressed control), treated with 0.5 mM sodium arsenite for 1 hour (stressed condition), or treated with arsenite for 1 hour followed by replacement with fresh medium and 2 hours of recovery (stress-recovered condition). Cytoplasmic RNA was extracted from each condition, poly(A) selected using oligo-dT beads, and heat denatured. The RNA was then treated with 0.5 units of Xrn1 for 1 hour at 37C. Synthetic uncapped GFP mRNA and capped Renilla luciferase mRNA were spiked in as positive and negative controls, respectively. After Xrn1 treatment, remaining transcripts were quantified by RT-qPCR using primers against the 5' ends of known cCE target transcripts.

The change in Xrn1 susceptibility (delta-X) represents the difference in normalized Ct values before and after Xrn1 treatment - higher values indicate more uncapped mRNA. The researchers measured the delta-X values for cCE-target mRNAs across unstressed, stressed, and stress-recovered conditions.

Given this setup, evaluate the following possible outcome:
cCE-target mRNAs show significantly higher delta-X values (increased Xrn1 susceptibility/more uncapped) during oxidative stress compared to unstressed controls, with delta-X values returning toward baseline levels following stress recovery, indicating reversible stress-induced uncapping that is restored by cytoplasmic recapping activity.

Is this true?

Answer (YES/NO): YES